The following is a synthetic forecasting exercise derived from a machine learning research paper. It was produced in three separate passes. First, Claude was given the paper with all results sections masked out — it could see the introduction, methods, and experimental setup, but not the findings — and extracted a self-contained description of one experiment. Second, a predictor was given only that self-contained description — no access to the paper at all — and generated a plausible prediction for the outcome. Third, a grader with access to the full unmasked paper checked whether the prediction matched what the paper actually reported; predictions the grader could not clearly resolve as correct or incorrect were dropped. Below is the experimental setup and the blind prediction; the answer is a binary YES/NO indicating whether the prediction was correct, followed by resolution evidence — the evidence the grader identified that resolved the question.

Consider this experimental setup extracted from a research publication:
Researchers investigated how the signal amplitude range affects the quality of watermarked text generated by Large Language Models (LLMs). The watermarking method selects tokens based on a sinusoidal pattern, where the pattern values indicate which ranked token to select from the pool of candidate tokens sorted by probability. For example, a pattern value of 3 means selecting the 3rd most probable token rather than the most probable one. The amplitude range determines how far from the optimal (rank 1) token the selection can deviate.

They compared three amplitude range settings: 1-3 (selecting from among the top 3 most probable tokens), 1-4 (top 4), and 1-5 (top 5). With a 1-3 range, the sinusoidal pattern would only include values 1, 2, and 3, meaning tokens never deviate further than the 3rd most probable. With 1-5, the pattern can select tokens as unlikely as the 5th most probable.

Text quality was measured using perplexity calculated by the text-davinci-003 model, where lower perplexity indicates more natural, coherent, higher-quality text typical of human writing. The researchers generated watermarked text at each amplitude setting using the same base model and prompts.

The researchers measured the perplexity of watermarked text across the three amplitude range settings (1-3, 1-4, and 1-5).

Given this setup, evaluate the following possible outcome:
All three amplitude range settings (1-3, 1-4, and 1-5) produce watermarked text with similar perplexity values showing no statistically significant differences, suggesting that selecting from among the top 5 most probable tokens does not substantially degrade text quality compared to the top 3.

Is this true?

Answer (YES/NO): NO